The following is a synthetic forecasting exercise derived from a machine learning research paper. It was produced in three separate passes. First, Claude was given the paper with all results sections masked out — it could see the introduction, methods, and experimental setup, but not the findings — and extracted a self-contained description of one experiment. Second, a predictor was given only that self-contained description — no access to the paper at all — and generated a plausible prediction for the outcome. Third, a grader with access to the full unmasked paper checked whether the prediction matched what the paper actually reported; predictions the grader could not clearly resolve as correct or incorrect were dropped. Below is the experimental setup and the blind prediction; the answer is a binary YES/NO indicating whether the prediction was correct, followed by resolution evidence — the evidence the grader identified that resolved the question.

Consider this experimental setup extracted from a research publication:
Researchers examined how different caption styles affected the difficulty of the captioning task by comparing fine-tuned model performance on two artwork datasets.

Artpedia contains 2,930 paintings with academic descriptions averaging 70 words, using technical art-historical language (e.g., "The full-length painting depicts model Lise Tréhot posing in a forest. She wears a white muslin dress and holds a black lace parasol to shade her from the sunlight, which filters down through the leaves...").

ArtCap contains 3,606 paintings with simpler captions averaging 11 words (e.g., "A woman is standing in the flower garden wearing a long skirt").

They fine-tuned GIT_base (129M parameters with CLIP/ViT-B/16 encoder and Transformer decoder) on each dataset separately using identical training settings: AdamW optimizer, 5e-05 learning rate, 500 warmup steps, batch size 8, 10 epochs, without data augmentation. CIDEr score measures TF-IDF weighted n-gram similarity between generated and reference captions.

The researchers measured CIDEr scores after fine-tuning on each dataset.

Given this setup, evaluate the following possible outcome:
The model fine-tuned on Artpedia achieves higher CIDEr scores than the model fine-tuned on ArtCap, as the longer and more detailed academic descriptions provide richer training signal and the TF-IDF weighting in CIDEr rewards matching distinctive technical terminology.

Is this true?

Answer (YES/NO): NO